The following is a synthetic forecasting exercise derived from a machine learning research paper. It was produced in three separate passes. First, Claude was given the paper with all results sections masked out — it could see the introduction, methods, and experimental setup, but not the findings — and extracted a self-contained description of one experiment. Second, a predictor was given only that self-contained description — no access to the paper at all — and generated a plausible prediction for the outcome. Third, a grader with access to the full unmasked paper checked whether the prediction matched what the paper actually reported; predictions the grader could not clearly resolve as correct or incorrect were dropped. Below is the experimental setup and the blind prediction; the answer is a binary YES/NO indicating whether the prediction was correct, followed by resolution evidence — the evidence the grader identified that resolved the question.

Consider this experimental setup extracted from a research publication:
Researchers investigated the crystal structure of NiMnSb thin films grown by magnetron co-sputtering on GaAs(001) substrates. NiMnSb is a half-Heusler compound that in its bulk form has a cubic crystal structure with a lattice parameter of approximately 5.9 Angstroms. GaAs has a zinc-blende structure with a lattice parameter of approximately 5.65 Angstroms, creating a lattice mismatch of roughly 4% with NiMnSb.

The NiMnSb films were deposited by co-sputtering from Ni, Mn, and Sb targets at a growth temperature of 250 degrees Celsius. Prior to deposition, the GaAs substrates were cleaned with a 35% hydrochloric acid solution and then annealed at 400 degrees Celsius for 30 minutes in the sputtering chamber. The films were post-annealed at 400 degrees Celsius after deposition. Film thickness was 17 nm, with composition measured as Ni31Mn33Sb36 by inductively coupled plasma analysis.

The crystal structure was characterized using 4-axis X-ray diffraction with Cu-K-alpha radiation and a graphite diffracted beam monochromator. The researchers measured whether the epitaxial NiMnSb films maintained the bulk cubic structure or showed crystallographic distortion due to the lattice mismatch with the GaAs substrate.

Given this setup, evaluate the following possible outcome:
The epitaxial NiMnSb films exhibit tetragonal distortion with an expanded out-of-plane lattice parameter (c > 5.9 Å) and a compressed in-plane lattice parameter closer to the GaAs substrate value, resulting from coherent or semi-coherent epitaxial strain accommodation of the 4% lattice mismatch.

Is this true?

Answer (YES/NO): NO